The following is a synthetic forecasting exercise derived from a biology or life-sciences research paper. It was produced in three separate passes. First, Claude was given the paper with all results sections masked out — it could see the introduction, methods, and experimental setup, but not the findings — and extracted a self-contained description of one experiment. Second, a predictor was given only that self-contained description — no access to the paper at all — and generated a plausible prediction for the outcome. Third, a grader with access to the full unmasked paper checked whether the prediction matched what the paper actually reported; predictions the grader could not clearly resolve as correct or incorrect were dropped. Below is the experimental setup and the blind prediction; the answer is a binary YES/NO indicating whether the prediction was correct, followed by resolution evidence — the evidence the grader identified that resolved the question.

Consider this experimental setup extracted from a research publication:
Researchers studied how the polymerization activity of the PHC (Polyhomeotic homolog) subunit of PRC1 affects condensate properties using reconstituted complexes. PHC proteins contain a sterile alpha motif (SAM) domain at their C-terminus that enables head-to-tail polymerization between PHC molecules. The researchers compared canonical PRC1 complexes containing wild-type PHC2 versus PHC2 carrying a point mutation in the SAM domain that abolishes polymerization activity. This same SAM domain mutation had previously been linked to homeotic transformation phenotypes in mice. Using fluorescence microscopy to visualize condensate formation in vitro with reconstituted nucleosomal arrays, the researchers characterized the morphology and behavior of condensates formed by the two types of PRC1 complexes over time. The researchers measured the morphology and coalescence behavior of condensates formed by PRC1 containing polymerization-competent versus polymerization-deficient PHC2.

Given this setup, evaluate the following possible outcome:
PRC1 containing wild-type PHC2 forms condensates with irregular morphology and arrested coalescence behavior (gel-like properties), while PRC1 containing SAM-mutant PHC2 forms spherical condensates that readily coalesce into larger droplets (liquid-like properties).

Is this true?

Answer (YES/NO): YES